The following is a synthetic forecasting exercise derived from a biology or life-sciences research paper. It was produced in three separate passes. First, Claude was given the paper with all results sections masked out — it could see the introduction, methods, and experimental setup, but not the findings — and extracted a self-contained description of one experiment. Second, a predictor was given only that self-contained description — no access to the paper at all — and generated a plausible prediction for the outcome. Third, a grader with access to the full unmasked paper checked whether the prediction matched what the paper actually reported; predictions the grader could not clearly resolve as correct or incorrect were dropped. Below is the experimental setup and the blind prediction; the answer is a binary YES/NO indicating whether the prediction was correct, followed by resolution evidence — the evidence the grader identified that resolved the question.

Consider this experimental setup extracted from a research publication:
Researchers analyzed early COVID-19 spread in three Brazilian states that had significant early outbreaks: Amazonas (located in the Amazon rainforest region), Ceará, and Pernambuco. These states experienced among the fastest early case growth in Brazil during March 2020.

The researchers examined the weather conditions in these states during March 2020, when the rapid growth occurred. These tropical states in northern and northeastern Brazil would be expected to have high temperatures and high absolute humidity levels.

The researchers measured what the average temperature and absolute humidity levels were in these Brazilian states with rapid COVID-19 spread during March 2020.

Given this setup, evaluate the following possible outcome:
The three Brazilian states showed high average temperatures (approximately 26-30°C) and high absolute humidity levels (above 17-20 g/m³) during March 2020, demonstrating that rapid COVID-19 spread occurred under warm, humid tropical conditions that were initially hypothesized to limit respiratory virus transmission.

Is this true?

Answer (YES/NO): YES